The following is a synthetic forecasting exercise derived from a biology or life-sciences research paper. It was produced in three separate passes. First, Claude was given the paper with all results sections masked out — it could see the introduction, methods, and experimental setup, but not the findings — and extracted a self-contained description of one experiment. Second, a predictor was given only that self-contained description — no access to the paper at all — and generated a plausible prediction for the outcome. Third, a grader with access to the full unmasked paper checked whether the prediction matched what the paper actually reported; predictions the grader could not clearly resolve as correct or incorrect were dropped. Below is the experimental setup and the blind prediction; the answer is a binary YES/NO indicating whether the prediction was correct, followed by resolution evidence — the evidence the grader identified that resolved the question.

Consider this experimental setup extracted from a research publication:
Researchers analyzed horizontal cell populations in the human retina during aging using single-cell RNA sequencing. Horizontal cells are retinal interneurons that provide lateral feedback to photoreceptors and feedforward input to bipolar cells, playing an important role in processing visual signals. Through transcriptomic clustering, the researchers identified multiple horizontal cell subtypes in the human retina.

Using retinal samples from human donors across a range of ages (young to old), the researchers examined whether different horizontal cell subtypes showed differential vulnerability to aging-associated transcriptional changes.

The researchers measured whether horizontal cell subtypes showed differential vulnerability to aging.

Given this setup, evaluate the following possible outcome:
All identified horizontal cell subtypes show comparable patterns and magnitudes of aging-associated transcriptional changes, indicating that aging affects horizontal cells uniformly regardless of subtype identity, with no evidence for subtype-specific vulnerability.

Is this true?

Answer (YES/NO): NO